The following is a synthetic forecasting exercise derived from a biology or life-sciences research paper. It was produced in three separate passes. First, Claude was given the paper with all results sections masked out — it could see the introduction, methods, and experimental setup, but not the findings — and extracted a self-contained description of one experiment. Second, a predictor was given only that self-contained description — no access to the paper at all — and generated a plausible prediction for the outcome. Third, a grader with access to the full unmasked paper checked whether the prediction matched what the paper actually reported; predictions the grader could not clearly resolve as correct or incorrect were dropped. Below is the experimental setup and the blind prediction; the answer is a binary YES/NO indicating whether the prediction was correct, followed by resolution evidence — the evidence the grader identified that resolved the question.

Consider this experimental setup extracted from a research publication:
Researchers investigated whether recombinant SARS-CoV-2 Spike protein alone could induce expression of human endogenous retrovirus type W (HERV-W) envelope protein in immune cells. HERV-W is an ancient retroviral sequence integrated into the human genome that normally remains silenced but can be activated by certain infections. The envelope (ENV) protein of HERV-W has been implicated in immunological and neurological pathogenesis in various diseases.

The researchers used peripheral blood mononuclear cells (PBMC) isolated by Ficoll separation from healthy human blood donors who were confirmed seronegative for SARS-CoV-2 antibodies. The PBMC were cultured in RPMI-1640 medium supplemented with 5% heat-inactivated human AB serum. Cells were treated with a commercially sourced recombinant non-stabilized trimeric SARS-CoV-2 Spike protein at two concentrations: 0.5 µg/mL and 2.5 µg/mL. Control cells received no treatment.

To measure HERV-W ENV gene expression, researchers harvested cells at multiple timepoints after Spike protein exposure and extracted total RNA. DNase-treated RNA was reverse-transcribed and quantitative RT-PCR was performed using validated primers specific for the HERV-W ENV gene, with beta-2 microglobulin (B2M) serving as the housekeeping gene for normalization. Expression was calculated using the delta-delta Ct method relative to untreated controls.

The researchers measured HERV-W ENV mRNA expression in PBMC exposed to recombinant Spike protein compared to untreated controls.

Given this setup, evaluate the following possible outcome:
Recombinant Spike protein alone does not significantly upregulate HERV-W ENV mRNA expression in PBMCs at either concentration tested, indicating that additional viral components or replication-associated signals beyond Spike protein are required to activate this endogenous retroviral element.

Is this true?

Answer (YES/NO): NO